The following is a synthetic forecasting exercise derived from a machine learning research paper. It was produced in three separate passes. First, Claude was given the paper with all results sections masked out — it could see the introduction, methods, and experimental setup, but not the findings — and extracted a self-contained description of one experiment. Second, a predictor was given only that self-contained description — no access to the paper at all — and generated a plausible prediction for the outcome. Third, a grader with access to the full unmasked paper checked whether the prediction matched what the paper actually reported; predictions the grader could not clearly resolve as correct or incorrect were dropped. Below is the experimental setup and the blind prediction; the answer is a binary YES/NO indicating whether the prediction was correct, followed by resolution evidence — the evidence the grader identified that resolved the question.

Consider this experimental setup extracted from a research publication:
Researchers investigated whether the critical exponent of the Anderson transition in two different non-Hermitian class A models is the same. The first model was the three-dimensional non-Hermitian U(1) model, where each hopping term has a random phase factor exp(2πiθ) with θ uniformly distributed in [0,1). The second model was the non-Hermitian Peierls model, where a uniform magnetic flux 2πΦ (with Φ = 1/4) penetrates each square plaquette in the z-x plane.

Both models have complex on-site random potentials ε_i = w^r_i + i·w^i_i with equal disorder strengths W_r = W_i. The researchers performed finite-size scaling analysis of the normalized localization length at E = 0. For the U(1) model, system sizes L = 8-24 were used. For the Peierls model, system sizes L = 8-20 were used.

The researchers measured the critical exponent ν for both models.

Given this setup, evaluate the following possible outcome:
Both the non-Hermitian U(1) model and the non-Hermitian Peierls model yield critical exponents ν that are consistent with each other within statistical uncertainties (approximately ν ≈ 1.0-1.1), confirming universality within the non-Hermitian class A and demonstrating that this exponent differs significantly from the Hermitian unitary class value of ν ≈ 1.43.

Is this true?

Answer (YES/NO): YES